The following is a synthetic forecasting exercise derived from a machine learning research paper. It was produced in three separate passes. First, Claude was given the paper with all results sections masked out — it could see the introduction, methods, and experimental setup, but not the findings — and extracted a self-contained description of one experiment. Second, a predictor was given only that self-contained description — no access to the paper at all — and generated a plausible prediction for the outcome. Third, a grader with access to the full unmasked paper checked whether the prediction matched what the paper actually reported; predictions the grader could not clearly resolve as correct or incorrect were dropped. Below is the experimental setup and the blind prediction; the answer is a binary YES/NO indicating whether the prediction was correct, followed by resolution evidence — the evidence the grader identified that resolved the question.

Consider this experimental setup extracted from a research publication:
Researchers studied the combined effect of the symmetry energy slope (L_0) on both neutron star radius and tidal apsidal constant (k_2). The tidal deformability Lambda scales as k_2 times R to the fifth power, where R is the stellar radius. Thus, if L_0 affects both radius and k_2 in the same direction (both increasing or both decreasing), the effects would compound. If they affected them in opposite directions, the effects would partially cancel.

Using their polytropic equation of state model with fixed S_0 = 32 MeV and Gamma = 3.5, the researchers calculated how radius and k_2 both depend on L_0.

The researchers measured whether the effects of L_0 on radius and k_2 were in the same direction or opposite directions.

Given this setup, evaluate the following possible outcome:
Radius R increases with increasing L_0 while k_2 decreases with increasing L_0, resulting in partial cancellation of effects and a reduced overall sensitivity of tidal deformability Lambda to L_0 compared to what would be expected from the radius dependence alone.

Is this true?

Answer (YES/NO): NO